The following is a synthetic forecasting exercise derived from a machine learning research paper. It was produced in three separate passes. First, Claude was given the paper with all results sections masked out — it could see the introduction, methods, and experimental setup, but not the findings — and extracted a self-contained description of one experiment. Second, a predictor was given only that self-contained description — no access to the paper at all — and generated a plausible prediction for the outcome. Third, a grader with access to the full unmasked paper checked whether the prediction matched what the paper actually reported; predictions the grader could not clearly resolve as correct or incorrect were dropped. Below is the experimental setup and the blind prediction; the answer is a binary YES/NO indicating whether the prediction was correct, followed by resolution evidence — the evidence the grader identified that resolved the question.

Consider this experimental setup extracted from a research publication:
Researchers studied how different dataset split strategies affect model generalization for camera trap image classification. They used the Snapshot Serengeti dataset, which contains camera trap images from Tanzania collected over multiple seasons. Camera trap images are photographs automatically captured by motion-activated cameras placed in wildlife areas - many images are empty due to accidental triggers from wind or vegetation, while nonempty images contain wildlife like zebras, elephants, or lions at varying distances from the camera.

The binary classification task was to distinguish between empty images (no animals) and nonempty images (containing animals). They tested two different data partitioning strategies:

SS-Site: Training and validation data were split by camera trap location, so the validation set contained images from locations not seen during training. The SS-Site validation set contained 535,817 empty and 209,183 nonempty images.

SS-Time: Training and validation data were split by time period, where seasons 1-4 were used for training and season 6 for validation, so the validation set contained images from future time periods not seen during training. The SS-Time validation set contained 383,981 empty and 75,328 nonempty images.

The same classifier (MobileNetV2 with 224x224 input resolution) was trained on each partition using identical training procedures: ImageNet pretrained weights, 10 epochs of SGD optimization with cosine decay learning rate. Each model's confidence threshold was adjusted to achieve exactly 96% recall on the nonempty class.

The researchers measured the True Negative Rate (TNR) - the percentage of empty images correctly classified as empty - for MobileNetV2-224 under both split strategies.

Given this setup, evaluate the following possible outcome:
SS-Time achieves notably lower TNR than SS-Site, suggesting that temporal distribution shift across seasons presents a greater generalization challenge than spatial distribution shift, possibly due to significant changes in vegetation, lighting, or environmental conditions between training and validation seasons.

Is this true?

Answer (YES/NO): YES